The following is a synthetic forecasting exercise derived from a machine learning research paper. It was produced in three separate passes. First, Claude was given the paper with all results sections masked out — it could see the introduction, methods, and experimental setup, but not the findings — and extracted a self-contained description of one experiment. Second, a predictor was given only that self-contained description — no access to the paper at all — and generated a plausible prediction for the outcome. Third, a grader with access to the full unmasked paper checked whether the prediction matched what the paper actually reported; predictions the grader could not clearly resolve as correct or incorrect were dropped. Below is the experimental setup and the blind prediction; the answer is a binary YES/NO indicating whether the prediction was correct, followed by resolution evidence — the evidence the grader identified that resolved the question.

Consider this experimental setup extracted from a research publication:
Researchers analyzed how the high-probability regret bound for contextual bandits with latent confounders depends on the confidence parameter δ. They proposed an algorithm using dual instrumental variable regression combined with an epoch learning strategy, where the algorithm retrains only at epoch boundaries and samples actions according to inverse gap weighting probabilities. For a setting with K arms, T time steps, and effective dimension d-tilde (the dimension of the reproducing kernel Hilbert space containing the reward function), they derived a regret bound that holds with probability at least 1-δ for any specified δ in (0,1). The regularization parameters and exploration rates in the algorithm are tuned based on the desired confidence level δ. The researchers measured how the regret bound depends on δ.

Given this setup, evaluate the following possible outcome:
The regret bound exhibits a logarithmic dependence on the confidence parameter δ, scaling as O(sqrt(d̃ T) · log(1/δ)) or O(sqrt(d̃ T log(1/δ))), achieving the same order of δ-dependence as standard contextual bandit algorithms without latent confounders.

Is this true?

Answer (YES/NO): YES